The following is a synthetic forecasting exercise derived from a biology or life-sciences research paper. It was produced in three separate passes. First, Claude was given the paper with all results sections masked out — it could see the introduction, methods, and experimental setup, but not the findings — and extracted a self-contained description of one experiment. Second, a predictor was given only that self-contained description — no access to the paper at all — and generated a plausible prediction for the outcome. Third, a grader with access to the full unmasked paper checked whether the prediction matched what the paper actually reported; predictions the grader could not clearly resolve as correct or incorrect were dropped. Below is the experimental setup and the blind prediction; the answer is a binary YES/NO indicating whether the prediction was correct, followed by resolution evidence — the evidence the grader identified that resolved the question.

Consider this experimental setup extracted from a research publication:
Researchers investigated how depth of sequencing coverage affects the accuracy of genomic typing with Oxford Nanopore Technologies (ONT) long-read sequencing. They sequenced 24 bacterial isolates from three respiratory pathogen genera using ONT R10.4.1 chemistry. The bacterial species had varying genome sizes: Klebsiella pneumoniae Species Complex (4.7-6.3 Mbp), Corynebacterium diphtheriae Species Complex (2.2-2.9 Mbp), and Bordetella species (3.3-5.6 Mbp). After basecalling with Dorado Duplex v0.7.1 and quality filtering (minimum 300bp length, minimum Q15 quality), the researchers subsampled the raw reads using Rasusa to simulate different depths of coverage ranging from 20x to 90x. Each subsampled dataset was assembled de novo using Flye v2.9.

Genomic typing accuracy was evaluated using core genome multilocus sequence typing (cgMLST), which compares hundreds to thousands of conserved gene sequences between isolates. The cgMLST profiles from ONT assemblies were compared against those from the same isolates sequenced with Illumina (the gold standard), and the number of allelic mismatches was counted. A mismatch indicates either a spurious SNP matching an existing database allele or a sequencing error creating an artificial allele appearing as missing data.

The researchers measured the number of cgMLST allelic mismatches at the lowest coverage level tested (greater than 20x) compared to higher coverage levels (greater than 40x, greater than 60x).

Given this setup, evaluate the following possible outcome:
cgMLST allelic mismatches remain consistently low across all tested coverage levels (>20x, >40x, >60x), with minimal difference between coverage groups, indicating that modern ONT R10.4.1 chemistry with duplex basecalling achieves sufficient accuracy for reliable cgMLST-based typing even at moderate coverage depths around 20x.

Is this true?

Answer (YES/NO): NO